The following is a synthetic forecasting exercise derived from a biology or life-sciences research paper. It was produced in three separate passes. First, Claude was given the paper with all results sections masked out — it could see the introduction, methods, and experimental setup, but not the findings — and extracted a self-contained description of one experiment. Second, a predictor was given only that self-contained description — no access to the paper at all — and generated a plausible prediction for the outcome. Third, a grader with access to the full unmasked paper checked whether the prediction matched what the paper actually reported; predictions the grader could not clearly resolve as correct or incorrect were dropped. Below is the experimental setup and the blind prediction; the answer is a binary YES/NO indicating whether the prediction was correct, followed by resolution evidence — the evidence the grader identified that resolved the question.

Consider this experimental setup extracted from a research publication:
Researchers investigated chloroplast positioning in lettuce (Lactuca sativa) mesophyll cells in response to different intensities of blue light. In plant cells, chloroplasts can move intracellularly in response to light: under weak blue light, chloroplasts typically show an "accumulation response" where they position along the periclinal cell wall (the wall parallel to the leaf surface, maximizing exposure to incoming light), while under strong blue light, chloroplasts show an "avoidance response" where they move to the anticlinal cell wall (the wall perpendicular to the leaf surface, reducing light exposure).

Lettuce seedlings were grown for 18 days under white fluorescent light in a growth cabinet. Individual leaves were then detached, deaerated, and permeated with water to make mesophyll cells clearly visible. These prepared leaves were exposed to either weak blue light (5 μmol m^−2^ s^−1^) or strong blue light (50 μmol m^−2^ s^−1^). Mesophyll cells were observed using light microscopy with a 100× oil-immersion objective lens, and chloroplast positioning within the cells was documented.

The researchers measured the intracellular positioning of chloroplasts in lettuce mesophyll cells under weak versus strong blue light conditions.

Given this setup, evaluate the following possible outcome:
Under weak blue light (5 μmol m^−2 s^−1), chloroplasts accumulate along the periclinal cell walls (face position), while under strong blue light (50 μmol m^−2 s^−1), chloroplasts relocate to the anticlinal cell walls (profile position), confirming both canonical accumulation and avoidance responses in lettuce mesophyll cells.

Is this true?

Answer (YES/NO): YES